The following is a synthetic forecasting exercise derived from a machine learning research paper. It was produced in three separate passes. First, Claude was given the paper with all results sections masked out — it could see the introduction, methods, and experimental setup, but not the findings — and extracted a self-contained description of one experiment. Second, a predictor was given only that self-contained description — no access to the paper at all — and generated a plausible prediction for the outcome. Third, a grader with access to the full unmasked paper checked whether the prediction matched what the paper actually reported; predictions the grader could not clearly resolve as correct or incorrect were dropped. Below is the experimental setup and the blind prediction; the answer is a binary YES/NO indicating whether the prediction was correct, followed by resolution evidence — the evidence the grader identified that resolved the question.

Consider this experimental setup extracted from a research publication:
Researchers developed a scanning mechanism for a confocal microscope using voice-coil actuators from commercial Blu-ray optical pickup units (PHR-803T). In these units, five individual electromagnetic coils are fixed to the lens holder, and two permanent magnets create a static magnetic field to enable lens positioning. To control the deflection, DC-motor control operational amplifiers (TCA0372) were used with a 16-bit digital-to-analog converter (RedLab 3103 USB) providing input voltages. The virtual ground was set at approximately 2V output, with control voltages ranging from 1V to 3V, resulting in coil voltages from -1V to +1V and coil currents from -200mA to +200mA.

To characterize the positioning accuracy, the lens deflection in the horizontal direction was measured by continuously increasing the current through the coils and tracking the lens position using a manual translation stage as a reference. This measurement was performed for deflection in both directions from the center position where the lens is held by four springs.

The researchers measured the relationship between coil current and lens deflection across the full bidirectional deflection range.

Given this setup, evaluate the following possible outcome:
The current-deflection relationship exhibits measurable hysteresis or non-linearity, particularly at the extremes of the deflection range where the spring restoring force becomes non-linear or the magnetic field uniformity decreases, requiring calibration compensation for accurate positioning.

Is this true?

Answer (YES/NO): NO